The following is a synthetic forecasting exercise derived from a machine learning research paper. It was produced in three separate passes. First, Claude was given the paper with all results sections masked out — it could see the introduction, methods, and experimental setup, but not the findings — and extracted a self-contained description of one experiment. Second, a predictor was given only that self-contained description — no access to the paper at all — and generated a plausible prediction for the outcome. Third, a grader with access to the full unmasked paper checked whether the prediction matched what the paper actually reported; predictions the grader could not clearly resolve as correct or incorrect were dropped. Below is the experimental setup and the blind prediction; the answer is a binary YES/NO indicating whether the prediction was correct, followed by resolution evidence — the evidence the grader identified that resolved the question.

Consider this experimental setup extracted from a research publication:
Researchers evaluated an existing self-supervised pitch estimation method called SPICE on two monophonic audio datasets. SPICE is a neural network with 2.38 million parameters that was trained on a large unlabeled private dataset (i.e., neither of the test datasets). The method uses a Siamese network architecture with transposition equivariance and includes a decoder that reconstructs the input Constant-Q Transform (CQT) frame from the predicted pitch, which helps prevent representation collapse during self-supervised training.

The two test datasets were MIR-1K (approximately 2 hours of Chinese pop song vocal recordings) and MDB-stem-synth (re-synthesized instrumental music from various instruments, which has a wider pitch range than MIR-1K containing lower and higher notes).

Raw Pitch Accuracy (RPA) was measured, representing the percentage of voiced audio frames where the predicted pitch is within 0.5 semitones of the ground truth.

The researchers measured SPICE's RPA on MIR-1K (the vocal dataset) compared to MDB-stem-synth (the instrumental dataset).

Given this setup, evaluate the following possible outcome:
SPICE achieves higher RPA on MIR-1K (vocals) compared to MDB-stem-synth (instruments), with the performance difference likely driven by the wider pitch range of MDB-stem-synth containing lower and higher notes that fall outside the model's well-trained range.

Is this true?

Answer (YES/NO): YES